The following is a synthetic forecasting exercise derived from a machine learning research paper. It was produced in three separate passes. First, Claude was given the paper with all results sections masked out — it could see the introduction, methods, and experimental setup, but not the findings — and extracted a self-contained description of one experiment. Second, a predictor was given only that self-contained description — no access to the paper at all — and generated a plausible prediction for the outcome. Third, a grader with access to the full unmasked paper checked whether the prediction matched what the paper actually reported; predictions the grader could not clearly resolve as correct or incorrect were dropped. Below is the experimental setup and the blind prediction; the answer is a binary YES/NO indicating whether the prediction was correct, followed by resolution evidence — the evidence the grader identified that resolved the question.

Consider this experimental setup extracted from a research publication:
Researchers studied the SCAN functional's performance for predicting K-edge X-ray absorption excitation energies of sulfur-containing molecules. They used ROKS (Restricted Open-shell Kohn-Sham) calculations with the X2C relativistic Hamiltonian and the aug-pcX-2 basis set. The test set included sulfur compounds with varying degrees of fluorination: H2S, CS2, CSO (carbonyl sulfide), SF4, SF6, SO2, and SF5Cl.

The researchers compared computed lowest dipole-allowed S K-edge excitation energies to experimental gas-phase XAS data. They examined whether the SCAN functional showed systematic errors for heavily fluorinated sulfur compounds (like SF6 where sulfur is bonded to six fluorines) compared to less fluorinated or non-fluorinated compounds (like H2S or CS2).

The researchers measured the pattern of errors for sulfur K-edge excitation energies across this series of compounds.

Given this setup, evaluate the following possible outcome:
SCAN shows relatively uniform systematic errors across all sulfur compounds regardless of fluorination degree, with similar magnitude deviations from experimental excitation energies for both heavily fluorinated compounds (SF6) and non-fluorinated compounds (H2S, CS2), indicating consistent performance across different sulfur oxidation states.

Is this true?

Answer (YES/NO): NO